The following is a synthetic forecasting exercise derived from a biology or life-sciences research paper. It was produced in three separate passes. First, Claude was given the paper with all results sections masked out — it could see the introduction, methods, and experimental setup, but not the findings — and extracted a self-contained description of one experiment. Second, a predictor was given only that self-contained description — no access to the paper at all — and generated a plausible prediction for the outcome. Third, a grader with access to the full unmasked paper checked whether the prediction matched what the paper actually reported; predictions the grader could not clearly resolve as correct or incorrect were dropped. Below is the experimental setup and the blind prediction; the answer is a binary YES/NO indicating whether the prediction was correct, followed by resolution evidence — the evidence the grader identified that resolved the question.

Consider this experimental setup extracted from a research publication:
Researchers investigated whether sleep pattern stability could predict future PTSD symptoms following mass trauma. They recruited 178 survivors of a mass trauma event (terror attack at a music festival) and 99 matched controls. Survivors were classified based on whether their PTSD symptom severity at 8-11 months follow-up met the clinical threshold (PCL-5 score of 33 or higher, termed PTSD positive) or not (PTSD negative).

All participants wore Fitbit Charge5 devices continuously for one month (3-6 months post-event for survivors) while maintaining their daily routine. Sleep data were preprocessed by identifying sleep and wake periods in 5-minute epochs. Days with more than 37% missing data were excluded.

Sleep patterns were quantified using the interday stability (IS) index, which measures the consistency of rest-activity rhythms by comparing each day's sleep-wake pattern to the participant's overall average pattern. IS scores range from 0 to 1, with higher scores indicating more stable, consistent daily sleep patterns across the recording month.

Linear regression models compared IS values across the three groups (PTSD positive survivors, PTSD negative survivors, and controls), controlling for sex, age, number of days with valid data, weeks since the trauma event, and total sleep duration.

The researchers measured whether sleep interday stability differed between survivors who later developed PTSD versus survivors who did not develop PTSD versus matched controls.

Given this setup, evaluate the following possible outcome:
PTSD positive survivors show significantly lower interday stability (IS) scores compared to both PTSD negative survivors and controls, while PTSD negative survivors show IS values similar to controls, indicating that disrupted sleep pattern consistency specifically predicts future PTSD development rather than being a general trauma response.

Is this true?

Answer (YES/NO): NO